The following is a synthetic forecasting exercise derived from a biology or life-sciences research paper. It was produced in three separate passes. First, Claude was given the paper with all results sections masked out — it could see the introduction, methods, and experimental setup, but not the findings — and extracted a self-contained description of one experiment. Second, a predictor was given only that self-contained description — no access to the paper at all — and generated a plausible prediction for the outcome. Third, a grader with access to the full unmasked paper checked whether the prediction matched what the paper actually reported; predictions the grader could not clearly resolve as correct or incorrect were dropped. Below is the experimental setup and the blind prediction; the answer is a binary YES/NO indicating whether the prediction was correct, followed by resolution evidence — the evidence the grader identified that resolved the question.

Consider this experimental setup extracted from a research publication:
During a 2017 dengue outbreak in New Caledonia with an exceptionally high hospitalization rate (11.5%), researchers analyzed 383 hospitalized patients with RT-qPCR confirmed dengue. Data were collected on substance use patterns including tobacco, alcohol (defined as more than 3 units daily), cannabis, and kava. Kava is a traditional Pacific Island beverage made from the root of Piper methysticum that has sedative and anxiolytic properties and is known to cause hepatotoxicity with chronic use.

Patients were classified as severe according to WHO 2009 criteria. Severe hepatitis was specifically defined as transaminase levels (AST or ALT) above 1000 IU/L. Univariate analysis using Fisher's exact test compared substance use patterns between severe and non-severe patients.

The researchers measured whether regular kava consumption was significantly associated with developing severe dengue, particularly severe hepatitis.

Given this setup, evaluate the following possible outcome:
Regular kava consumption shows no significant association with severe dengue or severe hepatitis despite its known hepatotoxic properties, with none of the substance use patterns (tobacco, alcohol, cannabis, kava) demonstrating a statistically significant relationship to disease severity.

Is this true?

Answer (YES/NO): NO